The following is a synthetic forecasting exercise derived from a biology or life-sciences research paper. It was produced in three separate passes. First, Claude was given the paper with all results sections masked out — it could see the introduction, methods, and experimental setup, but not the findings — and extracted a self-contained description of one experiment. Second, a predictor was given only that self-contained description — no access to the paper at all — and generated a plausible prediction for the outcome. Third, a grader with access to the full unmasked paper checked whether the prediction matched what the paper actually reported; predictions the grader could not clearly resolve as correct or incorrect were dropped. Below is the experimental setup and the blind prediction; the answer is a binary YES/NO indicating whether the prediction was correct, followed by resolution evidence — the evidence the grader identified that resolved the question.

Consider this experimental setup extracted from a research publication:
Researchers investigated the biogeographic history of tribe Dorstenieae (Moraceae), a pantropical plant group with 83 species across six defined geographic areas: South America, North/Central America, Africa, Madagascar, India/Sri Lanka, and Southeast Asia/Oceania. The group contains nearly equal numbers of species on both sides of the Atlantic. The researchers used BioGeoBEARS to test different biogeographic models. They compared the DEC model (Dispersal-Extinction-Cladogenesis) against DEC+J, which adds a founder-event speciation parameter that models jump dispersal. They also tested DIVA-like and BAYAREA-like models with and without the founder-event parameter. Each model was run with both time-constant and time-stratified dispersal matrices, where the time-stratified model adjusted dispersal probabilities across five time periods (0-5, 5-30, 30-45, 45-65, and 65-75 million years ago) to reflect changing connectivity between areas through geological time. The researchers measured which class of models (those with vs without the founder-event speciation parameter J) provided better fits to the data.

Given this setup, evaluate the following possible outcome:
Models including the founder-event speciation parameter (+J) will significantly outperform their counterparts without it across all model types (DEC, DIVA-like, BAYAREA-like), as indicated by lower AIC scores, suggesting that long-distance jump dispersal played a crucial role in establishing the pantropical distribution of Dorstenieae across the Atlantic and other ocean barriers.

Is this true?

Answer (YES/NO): NO